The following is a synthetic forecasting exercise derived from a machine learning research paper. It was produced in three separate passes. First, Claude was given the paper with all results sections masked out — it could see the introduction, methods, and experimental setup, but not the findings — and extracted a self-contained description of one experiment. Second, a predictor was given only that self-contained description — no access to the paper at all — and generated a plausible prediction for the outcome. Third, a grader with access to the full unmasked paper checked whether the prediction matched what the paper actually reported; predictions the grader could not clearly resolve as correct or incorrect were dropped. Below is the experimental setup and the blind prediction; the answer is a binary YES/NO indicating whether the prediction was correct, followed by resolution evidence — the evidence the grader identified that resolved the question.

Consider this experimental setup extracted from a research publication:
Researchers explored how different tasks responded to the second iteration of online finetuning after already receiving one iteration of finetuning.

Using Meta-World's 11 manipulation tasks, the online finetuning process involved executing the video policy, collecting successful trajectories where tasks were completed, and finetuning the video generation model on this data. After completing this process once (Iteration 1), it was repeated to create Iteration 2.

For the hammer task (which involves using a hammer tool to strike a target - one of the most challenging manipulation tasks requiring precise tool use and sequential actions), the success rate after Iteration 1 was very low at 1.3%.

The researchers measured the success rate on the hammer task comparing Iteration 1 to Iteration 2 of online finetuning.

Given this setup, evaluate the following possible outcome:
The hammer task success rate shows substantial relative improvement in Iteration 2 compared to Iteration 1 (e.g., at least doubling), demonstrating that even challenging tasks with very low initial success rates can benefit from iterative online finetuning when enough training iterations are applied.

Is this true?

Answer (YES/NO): NO